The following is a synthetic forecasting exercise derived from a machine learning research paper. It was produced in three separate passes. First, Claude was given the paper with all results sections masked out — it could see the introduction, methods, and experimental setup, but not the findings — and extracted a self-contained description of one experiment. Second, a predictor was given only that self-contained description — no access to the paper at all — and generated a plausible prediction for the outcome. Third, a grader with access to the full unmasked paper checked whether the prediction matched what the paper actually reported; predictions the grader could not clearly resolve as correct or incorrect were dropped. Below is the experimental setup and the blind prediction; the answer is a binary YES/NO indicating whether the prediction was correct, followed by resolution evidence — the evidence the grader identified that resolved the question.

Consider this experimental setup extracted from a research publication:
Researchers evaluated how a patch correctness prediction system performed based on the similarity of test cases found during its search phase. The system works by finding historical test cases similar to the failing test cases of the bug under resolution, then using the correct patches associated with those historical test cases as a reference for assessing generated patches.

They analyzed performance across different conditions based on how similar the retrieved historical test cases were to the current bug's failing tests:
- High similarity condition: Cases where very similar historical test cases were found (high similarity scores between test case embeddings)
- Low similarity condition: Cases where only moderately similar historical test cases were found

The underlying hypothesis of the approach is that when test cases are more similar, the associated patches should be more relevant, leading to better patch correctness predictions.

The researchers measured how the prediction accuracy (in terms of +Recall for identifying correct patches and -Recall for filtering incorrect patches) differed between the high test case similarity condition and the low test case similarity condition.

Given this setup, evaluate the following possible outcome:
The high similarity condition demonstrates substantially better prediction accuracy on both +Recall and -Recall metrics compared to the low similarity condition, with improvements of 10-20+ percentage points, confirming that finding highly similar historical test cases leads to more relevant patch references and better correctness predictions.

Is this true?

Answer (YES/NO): NO